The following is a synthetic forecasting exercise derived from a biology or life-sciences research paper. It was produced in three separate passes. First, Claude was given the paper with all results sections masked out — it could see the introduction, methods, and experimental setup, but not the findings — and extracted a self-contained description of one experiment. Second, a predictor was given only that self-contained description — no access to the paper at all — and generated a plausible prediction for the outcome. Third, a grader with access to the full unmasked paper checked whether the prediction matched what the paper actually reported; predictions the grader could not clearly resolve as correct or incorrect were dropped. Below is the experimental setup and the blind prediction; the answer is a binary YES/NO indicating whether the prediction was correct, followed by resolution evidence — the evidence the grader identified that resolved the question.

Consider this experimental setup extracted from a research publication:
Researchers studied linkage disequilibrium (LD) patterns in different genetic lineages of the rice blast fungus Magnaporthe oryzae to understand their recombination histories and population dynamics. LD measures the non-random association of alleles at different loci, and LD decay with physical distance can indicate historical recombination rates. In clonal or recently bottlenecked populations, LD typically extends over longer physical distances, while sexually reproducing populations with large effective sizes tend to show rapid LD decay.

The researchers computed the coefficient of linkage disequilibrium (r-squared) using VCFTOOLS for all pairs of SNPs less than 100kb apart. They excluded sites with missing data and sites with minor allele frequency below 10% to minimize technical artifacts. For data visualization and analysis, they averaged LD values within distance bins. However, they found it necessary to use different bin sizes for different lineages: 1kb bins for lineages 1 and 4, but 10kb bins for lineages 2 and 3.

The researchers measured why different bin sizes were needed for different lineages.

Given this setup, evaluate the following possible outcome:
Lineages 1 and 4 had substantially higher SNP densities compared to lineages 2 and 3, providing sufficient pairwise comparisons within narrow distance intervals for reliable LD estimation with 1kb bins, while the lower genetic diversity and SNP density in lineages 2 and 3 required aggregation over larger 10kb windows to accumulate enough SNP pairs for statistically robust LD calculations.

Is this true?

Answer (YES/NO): NO